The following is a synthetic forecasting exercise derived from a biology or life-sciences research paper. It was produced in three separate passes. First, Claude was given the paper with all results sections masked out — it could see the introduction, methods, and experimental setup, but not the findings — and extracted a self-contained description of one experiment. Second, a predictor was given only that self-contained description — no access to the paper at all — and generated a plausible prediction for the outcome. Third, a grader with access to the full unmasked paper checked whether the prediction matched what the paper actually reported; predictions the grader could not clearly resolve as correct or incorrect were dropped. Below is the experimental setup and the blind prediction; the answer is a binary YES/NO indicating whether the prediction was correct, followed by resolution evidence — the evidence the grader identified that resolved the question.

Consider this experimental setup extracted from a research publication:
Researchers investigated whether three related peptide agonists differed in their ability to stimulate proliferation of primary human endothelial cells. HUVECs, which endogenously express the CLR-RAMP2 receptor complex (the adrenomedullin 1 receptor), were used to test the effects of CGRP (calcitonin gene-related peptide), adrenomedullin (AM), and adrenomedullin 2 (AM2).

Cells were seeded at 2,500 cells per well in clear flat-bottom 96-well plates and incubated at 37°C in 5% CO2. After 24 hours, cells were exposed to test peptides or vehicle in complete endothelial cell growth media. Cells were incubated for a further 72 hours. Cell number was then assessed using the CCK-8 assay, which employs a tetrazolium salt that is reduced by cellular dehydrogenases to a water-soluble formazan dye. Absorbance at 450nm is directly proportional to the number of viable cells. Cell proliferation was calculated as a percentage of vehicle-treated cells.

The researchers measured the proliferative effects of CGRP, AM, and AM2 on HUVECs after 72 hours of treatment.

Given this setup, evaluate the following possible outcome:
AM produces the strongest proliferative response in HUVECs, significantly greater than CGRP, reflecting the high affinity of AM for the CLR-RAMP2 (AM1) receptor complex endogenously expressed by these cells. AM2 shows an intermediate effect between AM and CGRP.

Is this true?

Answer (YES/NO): NO